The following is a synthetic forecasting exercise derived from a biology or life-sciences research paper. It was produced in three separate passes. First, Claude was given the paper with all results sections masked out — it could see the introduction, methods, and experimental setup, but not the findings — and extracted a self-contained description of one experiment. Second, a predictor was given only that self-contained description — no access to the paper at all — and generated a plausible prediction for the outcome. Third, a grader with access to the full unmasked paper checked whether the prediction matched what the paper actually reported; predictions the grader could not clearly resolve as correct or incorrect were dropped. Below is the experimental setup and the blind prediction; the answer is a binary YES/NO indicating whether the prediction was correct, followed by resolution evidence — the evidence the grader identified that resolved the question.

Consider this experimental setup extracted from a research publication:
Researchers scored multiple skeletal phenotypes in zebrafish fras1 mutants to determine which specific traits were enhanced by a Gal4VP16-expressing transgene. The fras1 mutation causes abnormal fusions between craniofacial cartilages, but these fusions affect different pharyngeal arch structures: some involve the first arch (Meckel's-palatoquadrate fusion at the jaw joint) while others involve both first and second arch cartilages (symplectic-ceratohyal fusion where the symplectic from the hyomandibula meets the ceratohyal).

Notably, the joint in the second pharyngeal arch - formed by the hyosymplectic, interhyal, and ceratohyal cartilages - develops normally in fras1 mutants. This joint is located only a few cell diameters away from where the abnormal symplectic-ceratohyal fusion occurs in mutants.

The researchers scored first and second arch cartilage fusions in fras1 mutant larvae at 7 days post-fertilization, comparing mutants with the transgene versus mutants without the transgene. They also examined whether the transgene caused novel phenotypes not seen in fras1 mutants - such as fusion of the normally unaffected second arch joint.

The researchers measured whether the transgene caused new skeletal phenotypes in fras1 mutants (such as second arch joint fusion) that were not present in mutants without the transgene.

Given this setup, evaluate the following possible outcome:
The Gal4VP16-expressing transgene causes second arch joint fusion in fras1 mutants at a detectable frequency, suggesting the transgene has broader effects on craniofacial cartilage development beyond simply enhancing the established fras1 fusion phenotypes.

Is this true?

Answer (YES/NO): NO